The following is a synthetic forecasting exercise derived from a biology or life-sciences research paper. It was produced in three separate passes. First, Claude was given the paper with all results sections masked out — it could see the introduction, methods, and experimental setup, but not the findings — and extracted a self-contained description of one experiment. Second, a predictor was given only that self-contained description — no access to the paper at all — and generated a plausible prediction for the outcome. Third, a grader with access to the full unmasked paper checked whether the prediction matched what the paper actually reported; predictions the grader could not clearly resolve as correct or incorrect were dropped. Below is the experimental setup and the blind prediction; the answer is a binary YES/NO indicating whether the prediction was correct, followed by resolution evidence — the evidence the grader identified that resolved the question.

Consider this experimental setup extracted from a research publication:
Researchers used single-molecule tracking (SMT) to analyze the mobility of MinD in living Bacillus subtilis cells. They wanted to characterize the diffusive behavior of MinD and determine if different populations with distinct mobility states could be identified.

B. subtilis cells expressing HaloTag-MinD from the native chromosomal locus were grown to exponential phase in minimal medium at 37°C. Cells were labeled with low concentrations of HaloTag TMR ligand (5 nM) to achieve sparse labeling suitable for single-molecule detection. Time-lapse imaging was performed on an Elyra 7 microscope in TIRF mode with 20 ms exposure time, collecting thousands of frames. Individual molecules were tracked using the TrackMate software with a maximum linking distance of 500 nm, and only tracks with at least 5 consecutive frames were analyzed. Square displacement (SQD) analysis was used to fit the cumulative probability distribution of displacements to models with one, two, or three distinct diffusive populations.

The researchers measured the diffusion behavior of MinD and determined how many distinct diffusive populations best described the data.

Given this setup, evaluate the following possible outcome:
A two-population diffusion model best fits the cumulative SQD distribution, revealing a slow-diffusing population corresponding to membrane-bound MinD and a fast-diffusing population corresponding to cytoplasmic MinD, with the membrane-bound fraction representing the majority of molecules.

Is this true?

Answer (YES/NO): NO